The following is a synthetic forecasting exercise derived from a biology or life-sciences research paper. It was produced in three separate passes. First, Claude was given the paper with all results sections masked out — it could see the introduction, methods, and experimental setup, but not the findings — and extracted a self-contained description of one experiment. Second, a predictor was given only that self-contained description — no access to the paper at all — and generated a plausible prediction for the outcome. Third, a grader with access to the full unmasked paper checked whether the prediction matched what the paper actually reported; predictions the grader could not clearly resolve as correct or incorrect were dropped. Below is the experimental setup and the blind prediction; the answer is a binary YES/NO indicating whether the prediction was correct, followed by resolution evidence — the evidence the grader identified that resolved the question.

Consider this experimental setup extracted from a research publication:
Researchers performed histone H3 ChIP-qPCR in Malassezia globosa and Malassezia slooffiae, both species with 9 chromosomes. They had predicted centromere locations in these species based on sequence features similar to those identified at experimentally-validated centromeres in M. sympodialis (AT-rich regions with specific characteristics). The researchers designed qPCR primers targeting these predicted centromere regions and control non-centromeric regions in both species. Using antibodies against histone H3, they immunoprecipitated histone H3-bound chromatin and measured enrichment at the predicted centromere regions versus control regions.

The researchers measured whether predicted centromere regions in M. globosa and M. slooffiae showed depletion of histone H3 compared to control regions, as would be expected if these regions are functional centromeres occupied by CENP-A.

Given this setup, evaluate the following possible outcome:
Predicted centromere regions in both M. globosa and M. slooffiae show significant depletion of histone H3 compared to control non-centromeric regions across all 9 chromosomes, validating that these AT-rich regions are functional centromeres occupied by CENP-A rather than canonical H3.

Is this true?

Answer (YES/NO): YES